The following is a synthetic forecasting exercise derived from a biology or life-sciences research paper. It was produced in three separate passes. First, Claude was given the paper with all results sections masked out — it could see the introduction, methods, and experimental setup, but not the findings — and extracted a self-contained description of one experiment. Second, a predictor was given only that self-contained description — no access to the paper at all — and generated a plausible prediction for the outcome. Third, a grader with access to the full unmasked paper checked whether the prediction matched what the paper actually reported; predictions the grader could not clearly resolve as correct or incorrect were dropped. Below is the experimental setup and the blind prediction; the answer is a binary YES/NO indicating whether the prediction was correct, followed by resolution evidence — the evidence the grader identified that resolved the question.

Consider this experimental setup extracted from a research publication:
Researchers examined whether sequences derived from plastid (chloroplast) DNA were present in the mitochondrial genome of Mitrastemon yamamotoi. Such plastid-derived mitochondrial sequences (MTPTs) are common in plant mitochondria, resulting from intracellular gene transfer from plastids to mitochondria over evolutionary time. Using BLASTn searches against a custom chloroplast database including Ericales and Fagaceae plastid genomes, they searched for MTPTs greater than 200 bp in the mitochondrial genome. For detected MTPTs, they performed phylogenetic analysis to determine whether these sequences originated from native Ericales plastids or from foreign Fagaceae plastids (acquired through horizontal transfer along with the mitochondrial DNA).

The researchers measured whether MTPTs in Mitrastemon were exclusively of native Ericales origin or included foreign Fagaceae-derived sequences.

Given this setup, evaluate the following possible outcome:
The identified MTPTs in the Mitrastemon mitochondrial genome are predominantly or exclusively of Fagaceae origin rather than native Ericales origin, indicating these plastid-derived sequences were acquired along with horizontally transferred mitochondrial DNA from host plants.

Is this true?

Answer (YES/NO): YES